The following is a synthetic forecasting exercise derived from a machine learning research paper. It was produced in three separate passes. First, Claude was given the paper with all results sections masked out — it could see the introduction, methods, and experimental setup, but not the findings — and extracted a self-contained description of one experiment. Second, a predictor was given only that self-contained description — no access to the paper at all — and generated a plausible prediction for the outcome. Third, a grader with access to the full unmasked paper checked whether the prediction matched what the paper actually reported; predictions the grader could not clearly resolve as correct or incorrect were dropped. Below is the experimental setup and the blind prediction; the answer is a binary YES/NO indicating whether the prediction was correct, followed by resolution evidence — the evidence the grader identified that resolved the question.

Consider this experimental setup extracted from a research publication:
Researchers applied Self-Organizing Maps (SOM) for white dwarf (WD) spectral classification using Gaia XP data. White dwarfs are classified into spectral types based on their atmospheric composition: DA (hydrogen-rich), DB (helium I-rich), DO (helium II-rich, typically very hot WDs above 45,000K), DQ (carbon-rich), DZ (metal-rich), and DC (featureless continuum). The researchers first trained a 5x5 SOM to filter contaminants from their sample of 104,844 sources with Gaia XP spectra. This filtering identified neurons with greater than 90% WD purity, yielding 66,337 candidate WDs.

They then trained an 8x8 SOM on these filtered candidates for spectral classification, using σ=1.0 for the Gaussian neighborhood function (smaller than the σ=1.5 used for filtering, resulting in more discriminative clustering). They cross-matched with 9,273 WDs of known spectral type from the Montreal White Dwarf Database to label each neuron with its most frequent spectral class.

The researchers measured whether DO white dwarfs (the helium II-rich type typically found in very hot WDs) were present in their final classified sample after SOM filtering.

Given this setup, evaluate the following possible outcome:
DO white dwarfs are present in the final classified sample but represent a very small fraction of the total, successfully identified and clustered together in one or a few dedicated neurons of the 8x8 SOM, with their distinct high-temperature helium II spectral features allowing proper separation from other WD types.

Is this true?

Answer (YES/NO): NO